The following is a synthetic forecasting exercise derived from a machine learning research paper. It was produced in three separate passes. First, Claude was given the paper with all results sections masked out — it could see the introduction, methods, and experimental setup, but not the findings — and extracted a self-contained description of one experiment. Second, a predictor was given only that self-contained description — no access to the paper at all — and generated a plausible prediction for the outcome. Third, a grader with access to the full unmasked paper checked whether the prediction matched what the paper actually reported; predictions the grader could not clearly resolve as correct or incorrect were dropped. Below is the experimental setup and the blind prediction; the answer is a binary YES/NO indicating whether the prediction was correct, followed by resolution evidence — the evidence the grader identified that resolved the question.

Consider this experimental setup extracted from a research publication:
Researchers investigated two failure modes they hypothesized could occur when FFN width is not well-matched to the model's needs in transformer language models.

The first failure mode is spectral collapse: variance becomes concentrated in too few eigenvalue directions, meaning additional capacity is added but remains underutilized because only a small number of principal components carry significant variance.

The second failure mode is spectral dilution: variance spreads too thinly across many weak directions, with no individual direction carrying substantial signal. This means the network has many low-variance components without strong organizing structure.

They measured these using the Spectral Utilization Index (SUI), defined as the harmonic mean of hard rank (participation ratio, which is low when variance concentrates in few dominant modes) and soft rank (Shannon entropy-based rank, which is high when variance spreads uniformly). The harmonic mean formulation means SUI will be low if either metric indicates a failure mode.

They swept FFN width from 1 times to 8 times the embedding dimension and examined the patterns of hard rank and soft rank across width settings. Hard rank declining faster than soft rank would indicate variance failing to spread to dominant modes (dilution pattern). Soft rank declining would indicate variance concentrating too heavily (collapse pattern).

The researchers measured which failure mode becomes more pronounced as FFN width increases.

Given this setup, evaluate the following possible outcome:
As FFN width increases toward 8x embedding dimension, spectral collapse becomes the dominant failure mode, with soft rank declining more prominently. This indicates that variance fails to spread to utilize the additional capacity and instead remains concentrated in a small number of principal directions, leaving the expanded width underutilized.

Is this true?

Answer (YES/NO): NO